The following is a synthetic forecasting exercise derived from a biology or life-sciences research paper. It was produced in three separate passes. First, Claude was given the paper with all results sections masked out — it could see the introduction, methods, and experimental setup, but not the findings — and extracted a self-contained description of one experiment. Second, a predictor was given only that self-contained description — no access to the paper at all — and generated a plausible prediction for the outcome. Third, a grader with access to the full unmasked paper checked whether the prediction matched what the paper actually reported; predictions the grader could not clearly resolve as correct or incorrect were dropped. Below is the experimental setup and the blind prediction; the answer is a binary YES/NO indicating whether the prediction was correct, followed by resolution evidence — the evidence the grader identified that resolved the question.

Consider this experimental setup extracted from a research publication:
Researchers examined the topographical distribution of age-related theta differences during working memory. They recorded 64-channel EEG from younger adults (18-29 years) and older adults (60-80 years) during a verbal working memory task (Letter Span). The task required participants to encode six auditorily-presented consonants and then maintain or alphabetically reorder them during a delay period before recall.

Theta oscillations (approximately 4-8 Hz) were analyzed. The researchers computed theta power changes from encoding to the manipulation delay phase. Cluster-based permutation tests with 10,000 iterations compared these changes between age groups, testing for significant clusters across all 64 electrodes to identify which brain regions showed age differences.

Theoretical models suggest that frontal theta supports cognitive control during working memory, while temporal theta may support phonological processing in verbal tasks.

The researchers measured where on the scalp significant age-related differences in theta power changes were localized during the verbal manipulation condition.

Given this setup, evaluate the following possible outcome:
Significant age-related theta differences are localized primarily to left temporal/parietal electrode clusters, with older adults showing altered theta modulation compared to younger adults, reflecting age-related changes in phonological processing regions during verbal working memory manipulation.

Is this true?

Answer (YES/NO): NO